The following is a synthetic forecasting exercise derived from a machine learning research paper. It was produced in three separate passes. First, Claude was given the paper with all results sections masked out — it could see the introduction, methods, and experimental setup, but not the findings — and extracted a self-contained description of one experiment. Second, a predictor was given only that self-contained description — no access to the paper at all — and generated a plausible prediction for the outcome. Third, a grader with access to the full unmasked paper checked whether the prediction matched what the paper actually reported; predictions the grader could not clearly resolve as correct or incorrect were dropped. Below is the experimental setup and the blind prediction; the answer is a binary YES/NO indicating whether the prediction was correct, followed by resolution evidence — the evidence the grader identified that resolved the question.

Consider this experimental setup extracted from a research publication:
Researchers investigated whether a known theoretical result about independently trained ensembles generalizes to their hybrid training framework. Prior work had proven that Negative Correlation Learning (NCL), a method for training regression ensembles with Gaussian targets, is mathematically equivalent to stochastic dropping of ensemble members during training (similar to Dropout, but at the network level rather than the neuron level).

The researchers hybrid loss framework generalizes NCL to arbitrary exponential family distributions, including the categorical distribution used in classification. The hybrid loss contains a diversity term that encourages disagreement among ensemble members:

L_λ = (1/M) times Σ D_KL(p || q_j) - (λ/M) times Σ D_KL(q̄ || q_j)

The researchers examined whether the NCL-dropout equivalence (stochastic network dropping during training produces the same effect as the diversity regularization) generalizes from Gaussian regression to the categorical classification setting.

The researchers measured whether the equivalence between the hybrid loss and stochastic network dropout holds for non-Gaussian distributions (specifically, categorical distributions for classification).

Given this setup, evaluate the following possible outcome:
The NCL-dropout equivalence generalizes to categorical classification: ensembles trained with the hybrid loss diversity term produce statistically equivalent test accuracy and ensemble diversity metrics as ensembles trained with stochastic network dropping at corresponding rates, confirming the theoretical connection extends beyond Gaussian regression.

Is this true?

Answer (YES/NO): NO